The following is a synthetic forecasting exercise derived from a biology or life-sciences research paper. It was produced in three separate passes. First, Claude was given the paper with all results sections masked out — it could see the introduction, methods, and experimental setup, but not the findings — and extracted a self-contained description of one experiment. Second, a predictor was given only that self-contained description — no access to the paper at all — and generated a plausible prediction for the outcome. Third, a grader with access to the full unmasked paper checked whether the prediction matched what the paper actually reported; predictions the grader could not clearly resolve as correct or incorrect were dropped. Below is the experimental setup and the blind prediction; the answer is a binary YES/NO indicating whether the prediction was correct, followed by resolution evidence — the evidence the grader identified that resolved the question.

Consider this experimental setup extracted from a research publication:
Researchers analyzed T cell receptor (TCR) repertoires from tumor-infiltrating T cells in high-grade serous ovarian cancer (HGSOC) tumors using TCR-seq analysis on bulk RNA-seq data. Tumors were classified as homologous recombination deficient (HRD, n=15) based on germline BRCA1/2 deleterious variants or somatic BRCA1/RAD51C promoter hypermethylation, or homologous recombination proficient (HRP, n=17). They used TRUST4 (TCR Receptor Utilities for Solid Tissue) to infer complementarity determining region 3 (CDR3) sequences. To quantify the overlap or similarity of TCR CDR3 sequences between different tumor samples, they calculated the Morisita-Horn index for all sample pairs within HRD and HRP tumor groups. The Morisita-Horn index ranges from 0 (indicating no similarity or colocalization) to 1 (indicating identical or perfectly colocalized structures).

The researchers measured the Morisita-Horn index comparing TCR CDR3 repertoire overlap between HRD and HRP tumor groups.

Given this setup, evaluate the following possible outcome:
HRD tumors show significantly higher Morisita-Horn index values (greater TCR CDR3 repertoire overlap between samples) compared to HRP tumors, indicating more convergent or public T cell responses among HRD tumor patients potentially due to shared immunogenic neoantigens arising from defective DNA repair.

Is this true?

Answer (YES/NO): YES